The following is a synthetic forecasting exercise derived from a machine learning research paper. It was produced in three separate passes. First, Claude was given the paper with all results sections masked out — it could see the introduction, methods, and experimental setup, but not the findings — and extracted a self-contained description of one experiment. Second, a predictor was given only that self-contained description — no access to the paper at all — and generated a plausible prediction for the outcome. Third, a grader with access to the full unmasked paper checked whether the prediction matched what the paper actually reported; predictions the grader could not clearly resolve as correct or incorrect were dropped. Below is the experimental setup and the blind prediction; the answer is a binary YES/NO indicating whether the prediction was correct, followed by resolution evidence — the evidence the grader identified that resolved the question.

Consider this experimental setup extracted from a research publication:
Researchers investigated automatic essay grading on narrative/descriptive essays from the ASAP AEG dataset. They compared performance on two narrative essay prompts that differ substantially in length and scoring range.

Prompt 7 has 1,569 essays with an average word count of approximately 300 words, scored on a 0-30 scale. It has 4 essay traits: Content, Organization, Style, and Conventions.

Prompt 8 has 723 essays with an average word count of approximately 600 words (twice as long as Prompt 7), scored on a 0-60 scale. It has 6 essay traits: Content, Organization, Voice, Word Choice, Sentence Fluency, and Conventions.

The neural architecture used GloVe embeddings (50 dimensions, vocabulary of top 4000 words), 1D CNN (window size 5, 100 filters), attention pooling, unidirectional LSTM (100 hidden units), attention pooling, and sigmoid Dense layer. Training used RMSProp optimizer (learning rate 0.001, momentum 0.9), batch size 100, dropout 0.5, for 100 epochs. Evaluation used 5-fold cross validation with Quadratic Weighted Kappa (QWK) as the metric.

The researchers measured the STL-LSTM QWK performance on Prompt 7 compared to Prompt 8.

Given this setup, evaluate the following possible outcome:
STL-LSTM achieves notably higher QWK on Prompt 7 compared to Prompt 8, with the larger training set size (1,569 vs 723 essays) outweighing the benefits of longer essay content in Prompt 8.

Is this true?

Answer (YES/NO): YES